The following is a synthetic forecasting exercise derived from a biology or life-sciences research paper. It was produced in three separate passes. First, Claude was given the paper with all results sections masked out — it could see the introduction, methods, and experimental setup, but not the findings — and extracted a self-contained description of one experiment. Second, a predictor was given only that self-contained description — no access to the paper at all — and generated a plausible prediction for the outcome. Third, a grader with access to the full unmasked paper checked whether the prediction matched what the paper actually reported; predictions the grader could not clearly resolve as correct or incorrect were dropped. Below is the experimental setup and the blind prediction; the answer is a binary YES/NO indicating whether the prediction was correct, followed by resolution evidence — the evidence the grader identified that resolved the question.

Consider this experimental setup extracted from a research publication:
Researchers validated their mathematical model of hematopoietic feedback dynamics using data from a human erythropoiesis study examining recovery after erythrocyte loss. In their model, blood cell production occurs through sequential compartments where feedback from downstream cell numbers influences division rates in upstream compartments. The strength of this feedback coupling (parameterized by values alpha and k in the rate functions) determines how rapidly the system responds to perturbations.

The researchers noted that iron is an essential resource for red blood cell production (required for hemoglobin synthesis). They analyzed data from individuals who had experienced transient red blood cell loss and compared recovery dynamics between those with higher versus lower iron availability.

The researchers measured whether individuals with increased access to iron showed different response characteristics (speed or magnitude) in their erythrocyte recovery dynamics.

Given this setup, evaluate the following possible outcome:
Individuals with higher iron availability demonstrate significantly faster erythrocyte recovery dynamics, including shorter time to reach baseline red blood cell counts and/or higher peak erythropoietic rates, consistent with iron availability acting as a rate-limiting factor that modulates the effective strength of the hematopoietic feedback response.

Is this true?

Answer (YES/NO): YES